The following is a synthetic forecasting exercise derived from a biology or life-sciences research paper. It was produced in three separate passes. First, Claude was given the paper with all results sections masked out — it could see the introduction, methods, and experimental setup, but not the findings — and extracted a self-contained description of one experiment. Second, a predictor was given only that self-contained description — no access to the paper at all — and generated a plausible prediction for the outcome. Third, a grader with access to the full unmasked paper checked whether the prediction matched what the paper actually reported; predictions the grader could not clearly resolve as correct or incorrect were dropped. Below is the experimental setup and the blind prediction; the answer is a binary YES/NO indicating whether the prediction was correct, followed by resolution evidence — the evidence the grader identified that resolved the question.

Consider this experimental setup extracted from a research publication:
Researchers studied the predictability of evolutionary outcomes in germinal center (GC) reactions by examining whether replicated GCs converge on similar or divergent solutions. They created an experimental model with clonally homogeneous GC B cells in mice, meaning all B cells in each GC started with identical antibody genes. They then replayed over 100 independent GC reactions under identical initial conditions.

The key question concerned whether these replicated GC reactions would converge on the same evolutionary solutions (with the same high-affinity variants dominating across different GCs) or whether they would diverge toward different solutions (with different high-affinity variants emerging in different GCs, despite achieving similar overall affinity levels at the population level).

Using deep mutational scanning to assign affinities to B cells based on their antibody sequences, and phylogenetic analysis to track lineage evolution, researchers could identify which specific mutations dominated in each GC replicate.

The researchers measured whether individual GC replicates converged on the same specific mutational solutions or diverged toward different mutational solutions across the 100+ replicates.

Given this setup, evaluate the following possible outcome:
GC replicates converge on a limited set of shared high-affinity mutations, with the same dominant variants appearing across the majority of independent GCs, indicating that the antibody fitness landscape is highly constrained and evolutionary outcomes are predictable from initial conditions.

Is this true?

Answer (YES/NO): NO